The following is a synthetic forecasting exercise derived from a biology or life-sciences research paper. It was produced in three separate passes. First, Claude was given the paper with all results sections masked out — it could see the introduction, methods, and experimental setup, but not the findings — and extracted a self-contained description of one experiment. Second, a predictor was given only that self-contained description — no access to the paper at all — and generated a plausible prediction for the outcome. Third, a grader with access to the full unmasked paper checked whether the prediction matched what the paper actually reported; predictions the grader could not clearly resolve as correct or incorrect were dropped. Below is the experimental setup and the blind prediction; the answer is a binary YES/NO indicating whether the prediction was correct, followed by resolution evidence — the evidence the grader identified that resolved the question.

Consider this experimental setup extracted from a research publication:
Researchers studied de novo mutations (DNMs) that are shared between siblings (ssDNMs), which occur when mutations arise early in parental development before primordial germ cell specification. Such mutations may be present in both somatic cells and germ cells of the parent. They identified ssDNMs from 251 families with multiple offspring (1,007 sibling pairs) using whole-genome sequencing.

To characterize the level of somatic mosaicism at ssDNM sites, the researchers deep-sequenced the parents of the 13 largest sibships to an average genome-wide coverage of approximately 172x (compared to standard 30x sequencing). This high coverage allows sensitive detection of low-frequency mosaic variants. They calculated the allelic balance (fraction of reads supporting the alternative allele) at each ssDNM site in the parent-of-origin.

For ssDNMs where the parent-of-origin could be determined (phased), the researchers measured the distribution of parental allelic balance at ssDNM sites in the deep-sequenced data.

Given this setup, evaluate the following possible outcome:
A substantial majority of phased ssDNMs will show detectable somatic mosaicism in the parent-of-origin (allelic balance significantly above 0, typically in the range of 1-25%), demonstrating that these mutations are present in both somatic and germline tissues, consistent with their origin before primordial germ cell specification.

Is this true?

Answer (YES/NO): NO